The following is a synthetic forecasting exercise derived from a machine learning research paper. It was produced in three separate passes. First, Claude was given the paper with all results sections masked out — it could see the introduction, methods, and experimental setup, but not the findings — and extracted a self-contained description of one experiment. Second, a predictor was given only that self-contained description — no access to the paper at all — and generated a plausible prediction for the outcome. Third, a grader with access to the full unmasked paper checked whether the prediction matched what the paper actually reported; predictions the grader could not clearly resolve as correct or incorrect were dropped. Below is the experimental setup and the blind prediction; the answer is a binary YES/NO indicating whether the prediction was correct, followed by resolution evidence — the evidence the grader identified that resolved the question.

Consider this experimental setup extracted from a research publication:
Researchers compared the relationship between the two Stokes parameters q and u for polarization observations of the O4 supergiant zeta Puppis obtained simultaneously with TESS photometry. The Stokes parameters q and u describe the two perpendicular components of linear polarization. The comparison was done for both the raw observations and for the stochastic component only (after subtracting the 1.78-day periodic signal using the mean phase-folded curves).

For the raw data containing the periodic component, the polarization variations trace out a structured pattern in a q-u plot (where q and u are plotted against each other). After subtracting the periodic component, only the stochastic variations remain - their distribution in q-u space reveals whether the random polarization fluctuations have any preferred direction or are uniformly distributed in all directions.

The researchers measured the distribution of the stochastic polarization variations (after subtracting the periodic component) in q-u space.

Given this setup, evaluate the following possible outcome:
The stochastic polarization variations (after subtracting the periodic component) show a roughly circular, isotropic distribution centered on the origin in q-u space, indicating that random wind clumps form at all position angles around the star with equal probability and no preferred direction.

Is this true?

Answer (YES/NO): YES